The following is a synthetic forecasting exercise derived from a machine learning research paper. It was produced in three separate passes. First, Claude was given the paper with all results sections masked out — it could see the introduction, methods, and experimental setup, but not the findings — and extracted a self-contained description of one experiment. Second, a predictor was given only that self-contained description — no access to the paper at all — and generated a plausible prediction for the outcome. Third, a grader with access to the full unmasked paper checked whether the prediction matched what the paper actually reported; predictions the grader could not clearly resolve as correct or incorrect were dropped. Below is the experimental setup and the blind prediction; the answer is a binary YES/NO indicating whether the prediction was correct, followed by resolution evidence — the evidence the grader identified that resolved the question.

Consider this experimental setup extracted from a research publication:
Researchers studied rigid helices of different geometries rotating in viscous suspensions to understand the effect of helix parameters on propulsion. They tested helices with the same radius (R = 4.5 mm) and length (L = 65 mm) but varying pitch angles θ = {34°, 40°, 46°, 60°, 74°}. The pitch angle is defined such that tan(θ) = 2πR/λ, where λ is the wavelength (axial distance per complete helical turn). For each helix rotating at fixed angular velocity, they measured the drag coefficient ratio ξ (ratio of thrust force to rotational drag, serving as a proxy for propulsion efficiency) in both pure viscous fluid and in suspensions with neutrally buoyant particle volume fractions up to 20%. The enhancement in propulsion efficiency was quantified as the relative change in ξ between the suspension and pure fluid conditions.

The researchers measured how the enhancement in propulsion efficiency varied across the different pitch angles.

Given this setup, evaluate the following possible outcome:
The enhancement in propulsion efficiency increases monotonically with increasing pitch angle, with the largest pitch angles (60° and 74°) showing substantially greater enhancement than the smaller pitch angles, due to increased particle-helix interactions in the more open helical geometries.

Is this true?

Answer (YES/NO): NO